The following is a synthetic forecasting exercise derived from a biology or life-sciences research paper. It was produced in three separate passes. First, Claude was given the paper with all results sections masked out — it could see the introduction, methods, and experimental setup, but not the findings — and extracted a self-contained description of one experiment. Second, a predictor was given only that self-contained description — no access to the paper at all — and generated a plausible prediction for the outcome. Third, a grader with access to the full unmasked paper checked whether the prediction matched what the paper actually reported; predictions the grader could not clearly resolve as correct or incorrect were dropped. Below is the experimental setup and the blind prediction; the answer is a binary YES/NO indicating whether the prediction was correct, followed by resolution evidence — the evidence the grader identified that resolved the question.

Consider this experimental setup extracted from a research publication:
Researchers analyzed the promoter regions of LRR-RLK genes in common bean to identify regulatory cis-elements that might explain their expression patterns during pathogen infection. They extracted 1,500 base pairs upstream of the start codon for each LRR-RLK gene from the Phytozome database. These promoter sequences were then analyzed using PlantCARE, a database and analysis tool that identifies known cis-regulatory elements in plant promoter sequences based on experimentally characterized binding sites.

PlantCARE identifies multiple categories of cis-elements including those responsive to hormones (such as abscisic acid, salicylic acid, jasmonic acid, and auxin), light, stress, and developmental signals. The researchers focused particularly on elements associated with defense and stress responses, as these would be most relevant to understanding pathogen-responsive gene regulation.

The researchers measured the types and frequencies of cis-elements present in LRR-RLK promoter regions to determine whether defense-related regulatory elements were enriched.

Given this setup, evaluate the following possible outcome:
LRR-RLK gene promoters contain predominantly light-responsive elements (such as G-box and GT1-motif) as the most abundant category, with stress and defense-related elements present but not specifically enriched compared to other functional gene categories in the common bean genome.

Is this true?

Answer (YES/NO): NO